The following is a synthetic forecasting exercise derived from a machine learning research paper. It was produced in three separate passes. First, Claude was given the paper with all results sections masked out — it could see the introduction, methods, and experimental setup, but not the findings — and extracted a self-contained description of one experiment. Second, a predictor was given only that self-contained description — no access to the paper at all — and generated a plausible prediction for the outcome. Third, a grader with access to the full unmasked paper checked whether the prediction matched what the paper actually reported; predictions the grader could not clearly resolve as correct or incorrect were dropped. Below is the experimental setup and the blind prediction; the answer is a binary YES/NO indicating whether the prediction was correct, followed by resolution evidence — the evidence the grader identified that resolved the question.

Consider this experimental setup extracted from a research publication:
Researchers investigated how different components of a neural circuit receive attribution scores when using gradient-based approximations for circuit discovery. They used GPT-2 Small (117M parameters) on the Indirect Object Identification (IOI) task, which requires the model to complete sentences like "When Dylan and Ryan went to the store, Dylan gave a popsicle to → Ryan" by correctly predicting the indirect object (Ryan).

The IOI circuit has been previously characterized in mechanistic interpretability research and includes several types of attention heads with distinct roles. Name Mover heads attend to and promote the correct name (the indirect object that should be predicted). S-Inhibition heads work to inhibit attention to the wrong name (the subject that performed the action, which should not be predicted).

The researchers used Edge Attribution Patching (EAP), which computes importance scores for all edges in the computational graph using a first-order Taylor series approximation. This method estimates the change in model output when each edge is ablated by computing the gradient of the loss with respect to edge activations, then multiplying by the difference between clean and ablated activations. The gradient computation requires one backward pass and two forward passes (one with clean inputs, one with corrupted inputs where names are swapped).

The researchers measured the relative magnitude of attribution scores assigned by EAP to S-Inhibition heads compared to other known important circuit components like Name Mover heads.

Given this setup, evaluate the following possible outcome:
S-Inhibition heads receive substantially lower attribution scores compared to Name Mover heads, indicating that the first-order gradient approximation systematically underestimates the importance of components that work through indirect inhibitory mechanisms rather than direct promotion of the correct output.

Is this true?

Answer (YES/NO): YES